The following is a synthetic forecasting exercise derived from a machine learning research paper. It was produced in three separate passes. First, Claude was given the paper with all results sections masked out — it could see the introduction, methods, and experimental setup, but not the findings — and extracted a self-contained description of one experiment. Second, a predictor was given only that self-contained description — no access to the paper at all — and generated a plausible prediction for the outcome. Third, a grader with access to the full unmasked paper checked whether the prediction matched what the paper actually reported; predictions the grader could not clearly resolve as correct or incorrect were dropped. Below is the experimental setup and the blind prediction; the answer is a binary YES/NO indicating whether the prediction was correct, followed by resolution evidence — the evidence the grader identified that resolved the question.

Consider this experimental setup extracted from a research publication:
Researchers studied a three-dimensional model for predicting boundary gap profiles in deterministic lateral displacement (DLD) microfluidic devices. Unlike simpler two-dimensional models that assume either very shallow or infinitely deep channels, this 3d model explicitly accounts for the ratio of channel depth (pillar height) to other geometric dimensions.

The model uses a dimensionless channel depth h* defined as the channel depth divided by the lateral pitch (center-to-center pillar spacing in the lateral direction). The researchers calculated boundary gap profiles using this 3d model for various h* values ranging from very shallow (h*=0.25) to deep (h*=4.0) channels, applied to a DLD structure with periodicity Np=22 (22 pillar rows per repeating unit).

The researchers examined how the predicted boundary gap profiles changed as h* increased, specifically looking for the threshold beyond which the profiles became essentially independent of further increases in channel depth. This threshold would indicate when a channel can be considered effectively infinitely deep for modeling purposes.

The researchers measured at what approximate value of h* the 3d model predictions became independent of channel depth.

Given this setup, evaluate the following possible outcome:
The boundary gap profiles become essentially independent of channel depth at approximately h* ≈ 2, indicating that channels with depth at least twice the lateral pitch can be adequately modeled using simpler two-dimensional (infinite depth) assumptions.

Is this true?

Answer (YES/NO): NO